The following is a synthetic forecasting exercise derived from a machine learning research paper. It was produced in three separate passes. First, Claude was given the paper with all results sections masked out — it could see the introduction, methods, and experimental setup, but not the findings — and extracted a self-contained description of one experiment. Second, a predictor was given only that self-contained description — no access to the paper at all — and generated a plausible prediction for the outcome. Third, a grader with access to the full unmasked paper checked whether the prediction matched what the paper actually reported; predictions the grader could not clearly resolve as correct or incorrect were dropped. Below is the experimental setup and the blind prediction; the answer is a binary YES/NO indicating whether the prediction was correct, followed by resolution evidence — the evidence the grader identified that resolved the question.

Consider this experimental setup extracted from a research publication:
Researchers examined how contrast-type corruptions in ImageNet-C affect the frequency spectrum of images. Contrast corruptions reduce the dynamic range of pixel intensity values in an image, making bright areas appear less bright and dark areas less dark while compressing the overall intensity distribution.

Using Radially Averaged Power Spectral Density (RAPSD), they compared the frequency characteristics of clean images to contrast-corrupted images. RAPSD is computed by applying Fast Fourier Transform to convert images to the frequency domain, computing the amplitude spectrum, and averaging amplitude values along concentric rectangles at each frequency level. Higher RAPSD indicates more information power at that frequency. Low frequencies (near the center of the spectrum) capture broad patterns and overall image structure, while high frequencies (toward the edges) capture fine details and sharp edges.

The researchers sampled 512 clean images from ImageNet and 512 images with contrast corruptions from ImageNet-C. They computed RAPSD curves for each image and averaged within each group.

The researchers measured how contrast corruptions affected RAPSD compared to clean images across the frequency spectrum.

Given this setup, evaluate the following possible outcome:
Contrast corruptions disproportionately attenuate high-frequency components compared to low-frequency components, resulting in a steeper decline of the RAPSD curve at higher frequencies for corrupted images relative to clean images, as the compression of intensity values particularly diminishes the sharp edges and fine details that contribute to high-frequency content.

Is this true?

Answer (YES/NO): NO